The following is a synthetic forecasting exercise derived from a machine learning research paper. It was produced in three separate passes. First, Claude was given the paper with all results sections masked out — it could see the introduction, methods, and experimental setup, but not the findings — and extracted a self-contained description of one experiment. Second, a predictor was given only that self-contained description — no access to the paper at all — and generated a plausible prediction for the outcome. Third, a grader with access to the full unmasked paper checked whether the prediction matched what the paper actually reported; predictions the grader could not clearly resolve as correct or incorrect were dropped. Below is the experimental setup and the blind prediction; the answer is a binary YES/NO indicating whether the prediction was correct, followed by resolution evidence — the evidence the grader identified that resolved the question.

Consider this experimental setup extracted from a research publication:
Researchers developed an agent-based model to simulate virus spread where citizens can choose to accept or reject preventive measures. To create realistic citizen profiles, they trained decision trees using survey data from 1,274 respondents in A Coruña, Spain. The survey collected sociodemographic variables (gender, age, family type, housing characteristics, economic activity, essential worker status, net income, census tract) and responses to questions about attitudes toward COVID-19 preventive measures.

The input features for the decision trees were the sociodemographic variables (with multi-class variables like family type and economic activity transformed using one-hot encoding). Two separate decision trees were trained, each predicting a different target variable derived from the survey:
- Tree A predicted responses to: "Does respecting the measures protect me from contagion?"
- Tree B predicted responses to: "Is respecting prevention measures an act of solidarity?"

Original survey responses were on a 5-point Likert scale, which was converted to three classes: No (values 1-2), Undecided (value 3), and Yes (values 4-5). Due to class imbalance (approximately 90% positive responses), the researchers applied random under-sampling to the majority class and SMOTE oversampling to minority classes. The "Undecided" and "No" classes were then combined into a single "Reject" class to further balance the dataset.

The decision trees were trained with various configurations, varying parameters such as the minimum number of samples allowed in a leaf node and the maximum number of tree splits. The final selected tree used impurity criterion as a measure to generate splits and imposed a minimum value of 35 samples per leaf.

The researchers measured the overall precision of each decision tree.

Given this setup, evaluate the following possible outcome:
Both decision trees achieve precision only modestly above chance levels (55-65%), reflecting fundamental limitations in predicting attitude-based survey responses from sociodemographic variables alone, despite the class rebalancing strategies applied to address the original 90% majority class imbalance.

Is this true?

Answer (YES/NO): NO